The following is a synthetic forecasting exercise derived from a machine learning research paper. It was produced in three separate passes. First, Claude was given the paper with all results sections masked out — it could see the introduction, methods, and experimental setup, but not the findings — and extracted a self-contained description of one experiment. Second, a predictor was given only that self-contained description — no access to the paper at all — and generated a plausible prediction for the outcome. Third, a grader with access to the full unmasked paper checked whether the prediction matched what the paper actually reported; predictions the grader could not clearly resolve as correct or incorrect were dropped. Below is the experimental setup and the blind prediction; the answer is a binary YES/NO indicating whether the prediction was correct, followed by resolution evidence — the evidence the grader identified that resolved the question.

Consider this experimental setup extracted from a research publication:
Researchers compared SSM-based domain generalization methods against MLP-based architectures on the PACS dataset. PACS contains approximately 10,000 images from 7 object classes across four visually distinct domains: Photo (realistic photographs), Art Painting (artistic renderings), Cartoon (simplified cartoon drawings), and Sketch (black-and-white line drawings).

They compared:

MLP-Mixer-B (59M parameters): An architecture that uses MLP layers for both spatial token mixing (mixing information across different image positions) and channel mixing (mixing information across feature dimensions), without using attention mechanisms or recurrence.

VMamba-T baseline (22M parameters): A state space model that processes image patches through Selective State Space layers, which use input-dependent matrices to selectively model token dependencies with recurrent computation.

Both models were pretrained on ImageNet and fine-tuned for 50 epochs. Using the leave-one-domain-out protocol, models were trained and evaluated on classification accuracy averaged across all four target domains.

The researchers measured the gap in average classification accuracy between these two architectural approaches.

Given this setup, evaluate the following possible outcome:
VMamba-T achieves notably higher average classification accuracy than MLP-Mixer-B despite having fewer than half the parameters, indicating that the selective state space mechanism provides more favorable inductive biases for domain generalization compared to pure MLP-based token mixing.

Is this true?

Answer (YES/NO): YES